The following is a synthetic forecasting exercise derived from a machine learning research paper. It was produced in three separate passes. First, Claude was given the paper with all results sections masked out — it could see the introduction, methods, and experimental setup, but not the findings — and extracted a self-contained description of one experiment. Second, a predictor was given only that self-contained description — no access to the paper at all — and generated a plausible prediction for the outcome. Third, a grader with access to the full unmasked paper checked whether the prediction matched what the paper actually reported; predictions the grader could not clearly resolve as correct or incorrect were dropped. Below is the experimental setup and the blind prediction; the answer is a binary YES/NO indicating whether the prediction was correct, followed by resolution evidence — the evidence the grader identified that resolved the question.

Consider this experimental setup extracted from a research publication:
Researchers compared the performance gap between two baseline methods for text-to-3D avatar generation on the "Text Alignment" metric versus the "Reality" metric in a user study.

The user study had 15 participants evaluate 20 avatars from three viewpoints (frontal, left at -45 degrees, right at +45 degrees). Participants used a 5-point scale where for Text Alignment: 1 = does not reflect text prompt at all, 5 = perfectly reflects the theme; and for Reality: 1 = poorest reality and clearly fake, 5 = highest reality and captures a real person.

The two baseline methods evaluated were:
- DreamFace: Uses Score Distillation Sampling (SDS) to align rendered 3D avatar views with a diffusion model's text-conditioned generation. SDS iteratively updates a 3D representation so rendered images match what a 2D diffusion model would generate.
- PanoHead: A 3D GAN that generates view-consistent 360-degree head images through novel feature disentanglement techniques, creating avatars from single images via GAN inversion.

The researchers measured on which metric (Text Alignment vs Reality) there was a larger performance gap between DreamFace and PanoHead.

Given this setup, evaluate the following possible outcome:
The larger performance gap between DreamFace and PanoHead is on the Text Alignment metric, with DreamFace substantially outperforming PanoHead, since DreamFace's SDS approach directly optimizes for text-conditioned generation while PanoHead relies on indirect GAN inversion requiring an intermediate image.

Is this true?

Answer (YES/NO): NO